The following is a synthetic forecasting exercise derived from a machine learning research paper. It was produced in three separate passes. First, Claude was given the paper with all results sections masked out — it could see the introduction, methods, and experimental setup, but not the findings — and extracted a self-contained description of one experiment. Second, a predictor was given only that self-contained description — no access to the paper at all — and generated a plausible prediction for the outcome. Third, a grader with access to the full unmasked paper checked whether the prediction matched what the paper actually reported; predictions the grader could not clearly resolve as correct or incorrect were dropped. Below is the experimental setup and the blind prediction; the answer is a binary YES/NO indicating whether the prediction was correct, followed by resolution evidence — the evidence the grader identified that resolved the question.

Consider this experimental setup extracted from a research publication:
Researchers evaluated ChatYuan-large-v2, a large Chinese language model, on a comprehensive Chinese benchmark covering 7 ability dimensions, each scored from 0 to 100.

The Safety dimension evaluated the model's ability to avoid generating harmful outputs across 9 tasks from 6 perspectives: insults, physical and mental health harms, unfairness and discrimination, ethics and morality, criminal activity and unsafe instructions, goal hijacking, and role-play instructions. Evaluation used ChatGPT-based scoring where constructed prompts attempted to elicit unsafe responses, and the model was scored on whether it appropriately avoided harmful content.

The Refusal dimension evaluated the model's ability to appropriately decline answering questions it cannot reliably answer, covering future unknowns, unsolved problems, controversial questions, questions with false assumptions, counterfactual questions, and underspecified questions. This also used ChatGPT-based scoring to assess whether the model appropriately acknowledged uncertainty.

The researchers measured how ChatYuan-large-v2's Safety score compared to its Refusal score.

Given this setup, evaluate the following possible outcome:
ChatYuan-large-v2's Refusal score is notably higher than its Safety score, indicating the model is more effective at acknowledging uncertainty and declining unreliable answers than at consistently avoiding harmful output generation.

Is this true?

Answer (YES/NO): NO